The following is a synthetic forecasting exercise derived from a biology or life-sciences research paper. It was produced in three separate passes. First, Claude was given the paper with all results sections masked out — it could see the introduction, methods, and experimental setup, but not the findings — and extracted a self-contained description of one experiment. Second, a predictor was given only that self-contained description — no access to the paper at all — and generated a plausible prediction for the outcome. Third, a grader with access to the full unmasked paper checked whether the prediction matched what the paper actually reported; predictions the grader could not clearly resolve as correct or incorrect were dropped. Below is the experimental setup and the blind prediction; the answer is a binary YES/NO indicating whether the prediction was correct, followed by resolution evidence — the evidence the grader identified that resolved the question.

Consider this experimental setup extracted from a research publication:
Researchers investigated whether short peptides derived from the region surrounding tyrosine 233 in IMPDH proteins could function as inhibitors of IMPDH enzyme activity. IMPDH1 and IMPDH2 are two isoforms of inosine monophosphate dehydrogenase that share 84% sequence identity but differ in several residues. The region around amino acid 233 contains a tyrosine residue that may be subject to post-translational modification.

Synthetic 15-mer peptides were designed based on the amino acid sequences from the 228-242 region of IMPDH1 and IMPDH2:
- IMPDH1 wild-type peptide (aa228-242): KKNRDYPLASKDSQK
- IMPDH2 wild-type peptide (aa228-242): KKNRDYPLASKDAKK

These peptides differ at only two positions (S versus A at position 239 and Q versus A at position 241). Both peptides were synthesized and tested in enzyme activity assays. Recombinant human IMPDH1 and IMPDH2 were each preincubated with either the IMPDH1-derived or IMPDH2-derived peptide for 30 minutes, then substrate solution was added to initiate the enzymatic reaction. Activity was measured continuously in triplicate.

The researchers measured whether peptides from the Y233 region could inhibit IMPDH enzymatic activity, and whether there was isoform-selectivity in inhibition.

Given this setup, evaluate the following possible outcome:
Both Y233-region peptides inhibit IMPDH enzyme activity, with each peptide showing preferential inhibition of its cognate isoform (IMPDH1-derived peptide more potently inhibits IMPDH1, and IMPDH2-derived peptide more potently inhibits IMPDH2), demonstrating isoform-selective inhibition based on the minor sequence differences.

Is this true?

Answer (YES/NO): NO